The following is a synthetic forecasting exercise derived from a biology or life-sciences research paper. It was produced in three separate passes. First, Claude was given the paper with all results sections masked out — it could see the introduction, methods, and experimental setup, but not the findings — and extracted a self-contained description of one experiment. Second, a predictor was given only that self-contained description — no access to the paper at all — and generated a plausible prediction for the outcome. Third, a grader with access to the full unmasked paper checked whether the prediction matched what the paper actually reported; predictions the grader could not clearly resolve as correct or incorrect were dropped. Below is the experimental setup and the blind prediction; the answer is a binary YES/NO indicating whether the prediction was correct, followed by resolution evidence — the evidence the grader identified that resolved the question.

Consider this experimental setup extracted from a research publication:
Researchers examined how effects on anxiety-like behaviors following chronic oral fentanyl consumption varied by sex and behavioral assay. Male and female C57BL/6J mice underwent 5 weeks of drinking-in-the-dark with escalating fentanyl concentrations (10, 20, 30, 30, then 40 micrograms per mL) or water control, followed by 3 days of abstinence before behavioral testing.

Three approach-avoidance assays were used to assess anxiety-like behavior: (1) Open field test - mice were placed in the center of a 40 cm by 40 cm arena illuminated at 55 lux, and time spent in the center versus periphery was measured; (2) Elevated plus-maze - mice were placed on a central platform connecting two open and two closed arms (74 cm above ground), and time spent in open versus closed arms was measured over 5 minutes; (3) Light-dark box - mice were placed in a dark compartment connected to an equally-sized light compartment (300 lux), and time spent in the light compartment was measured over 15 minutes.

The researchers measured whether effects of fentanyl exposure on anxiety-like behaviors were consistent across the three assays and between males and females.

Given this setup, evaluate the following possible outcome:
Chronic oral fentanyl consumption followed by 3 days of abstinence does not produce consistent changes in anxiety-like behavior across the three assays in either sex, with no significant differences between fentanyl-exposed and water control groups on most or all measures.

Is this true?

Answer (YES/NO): NO